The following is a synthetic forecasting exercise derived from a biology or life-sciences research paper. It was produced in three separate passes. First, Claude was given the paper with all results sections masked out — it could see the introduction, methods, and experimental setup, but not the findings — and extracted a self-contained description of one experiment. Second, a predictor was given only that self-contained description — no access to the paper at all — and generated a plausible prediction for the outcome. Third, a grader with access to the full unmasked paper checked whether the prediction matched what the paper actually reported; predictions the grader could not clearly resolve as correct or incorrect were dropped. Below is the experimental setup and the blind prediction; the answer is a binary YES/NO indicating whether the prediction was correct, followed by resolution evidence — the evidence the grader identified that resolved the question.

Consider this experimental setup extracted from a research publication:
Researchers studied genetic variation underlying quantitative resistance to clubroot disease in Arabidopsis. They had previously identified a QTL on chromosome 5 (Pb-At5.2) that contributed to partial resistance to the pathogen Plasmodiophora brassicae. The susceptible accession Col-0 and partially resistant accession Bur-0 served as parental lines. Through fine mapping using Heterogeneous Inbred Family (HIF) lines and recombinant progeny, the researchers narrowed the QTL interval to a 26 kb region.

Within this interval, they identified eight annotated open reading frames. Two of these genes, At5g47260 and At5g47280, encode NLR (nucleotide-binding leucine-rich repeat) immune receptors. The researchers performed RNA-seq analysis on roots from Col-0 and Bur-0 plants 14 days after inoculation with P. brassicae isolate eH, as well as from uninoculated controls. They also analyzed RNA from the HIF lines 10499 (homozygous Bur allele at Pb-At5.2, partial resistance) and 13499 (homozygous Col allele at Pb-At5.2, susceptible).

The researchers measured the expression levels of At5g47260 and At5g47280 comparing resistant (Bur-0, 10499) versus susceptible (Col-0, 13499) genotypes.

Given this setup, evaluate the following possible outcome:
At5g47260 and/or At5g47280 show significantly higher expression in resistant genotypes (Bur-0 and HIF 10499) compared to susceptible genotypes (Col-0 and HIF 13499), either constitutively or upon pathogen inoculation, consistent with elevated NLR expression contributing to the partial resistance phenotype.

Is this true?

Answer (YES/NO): YES